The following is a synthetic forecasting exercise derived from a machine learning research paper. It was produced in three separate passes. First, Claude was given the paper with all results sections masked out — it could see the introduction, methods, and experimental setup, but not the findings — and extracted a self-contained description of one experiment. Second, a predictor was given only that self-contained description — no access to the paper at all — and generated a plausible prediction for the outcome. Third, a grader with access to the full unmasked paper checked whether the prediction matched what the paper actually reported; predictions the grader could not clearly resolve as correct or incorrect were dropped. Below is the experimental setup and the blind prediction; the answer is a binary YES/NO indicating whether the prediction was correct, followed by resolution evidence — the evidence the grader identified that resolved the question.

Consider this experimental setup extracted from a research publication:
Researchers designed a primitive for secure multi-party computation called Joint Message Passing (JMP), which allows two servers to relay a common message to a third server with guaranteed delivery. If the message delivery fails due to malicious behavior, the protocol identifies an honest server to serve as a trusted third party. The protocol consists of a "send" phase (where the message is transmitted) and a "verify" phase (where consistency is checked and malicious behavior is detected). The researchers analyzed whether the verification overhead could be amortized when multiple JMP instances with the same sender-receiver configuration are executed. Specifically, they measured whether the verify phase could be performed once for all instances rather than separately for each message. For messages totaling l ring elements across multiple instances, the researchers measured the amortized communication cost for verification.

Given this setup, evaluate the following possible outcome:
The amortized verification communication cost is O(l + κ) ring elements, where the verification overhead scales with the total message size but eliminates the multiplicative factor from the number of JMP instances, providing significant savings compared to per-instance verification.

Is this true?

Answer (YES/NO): NO